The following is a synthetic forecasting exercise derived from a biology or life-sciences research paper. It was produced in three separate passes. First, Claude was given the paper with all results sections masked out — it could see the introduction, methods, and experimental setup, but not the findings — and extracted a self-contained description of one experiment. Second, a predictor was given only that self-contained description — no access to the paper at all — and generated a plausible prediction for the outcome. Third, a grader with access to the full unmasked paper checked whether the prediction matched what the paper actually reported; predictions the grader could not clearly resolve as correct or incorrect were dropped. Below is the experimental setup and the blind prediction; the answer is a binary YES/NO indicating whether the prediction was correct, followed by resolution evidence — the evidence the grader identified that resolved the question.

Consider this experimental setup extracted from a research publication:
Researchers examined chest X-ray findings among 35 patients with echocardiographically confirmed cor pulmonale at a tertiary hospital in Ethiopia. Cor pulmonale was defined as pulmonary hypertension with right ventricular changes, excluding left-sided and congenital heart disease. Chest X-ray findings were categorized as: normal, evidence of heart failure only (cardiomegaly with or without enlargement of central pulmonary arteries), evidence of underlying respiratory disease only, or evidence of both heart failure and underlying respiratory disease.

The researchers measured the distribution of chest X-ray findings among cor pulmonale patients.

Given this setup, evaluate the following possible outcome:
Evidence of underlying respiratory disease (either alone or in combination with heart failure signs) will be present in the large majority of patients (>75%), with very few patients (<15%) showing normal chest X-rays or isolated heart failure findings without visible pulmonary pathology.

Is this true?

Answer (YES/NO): NO